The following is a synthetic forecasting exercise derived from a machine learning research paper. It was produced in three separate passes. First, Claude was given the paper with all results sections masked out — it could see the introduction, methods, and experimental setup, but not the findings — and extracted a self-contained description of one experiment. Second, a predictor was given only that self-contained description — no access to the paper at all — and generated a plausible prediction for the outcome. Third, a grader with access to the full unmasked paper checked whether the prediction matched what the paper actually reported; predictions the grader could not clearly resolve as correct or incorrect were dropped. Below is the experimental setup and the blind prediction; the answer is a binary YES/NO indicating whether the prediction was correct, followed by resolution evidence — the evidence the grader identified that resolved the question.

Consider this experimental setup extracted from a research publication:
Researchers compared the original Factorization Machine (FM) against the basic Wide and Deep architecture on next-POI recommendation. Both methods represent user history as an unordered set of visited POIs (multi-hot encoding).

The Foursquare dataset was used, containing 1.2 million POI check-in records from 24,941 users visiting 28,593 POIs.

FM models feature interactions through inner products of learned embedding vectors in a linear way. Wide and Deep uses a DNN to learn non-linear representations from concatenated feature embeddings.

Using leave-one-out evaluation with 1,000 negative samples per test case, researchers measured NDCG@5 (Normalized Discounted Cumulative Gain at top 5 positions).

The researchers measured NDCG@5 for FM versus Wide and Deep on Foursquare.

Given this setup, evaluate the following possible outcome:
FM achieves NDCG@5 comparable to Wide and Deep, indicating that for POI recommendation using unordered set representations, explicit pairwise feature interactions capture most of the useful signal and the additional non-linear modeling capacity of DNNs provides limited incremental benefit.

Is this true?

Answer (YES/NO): YES